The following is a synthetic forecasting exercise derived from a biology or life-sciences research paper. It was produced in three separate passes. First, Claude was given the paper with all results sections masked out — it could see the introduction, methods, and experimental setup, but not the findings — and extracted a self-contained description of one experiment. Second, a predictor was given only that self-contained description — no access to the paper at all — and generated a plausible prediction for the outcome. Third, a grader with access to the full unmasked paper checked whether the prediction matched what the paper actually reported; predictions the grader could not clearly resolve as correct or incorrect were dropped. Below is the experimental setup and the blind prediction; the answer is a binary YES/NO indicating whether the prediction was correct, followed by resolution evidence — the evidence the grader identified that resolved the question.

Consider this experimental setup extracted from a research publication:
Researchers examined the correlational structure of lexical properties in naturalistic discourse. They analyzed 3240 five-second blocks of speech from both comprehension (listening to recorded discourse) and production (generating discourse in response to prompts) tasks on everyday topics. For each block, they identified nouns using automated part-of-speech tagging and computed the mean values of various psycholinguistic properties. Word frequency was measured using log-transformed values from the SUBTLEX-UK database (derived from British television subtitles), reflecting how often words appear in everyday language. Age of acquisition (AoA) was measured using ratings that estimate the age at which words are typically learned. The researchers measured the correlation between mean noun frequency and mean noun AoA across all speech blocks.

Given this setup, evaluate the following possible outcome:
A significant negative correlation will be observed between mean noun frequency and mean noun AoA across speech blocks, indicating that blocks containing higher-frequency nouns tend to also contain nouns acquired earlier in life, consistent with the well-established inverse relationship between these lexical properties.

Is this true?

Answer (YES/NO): YES